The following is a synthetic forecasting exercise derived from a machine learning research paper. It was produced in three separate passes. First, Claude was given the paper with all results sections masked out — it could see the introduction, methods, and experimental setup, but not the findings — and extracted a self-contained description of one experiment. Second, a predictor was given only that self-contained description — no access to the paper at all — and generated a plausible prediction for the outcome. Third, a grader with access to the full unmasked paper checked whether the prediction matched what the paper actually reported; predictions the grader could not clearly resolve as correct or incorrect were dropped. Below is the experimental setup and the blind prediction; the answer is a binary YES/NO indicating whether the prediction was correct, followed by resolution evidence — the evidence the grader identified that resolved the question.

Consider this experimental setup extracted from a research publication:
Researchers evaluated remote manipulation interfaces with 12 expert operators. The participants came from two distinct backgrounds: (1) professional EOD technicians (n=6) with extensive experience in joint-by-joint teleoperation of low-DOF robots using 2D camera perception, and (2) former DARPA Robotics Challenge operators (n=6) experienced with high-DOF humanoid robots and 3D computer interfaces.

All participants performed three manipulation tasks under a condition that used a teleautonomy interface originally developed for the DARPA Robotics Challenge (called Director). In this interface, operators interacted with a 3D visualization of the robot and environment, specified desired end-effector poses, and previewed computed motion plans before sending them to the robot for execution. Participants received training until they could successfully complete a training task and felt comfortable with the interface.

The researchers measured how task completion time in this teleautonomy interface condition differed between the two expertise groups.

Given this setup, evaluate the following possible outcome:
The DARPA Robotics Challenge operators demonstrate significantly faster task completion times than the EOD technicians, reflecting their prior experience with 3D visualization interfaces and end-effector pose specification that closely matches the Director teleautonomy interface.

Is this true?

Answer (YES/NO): YES